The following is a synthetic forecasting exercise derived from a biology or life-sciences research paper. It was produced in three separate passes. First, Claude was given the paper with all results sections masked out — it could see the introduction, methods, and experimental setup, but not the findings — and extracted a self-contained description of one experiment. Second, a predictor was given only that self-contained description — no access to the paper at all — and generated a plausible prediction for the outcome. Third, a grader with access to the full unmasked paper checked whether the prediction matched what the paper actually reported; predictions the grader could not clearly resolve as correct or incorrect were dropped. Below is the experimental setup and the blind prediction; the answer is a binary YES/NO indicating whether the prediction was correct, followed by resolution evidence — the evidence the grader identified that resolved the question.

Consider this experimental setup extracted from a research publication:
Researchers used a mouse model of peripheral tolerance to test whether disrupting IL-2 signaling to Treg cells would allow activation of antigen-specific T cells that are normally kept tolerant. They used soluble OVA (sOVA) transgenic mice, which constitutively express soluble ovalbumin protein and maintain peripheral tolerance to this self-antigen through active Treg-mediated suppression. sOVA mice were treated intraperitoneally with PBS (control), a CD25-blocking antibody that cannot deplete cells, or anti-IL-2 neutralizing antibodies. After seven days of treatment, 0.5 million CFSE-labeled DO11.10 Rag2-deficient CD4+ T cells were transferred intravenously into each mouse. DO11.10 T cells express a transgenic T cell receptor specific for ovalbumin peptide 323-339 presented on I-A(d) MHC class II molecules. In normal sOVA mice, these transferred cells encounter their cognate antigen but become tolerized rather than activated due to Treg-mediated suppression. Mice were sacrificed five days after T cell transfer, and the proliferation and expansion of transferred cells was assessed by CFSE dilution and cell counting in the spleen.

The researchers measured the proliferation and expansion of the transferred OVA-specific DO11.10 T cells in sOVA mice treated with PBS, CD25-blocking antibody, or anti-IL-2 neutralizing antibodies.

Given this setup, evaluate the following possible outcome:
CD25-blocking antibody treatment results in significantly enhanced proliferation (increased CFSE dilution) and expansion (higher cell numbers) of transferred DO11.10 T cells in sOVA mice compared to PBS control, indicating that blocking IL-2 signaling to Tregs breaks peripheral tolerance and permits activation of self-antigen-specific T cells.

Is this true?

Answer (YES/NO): NO